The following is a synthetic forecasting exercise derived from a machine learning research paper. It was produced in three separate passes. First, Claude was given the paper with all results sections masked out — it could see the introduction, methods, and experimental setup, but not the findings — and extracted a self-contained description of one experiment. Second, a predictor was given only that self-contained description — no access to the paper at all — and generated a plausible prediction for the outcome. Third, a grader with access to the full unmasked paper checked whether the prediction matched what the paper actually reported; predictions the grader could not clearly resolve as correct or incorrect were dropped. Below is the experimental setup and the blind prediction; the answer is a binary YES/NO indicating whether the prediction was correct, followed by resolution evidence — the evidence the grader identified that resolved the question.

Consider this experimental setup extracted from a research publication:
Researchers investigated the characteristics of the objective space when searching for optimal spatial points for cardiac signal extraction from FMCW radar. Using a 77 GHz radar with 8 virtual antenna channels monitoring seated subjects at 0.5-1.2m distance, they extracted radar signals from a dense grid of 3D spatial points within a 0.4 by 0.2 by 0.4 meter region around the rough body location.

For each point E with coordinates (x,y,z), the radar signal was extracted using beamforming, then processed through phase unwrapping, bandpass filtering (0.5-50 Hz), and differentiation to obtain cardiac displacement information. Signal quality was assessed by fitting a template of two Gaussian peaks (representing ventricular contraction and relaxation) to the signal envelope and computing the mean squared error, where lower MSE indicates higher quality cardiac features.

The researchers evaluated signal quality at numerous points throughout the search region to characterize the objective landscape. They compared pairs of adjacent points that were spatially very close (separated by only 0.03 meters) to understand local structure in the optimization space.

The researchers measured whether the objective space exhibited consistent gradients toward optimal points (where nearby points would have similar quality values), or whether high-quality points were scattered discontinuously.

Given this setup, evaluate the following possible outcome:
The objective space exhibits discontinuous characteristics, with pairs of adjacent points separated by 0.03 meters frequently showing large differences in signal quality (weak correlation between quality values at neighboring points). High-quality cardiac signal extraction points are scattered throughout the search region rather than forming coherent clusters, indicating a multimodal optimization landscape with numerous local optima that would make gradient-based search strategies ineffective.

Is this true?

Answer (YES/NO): YES